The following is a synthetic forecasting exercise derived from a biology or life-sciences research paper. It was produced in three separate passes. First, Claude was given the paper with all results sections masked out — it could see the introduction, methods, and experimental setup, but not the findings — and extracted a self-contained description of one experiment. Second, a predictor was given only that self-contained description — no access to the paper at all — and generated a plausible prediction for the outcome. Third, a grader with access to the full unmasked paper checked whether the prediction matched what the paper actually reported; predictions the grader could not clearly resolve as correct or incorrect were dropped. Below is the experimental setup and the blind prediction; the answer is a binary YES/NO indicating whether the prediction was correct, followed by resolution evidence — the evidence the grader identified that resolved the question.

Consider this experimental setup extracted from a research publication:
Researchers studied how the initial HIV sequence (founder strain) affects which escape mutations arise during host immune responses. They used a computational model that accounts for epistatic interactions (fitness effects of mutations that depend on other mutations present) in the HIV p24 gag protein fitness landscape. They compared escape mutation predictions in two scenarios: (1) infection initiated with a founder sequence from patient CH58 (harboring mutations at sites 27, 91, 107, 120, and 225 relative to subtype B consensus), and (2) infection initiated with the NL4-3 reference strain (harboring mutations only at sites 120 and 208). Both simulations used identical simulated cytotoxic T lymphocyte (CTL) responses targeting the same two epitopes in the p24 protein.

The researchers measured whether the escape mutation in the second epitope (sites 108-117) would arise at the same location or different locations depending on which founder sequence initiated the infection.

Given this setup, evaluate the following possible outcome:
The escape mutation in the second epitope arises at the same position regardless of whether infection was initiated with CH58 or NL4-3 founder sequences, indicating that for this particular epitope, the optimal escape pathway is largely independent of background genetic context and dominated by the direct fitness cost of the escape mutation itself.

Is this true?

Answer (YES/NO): NO